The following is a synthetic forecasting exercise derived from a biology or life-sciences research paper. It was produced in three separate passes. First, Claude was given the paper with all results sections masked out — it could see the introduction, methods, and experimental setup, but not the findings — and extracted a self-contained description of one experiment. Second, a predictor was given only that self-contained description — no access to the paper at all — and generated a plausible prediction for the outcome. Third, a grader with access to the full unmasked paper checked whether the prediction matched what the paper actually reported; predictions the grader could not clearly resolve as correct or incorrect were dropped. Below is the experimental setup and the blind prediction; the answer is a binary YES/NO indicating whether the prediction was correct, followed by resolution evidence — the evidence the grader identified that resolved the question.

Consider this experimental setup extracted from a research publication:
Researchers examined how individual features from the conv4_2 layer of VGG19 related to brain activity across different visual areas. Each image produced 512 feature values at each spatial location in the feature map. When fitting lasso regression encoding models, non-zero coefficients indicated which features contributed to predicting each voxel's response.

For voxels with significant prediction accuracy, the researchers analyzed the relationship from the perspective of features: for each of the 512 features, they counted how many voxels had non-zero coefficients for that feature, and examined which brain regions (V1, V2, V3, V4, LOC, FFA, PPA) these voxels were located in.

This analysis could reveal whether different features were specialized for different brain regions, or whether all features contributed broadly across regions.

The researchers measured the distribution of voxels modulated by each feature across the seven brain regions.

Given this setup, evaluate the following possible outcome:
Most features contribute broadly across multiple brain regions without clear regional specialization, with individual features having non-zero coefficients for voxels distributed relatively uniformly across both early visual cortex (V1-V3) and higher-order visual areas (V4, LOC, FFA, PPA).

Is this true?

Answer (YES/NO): NO